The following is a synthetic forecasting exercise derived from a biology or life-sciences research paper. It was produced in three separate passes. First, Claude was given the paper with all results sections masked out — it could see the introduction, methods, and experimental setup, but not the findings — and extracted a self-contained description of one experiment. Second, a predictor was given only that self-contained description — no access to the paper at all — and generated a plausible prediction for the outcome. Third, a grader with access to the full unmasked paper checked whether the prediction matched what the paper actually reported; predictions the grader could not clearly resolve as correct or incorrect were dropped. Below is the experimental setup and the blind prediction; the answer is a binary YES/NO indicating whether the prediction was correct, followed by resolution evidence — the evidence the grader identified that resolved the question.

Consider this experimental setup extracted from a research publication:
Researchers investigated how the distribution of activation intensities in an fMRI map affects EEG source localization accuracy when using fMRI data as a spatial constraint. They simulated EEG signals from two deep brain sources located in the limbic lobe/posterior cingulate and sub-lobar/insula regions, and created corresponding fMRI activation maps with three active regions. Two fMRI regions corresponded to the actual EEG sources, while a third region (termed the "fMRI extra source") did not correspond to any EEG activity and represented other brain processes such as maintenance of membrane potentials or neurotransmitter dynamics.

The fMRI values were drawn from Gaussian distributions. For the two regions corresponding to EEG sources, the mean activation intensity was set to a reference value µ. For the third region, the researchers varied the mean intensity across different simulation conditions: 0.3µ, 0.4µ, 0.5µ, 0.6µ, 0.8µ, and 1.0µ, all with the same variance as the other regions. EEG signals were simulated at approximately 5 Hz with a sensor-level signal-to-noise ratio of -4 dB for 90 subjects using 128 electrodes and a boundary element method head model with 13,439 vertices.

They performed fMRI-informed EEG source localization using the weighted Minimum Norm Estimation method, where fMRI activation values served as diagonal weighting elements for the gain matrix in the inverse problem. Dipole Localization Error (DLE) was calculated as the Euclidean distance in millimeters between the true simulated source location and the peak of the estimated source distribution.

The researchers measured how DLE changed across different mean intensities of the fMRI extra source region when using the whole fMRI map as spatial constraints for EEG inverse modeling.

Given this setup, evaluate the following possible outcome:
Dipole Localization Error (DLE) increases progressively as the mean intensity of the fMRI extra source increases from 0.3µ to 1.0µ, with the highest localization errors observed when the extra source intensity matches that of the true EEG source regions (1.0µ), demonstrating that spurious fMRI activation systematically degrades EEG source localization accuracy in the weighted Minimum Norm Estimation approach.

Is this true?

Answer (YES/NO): NO